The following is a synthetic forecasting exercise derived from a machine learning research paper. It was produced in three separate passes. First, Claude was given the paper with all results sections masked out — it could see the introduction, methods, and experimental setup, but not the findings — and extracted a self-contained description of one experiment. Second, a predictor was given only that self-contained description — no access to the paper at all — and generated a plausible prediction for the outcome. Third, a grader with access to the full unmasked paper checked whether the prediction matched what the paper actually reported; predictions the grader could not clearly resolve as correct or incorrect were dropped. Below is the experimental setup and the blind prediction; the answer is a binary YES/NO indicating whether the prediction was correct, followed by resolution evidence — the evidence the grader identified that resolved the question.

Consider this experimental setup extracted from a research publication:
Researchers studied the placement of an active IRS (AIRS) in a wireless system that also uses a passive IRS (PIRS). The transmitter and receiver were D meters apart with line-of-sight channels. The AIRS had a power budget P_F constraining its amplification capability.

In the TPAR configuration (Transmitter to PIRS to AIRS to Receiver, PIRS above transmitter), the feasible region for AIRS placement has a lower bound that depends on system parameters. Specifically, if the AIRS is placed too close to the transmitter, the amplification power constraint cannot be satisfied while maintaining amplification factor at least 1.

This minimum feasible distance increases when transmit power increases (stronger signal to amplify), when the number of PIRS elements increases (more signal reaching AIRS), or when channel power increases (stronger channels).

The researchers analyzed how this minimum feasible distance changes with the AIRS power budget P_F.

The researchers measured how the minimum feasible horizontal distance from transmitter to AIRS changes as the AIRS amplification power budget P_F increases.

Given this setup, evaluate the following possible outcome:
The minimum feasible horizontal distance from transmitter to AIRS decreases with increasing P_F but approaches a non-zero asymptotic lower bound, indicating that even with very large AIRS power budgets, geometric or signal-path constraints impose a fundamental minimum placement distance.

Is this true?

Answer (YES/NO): NO